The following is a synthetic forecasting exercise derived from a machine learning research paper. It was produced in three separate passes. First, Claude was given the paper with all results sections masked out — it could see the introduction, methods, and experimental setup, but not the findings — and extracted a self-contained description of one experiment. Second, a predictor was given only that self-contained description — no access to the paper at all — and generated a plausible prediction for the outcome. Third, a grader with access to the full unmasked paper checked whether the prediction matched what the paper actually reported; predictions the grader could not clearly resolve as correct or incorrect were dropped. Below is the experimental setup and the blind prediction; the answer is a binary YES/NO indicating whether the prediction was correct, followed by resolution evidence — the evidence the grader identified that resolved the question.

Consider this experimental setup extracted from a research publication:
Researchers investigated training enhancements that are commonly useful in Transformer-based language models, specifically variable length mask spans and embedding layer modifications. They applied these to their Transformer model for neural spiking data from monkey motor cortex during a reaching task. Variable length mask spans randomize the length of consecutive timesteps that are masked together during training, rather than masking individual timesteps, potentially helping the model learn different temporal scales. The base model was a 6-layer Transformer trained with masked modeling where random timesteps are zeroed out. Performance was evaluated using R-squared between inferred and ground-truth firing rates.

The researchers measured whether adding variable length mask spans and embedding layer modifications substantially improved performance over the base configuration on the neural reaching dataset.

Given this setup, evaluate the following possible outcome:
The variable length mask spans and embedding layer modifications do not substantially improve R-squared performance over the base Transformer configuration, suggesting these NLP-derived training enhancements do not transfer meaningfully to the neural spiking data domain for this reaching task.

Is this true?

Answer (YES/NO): YES